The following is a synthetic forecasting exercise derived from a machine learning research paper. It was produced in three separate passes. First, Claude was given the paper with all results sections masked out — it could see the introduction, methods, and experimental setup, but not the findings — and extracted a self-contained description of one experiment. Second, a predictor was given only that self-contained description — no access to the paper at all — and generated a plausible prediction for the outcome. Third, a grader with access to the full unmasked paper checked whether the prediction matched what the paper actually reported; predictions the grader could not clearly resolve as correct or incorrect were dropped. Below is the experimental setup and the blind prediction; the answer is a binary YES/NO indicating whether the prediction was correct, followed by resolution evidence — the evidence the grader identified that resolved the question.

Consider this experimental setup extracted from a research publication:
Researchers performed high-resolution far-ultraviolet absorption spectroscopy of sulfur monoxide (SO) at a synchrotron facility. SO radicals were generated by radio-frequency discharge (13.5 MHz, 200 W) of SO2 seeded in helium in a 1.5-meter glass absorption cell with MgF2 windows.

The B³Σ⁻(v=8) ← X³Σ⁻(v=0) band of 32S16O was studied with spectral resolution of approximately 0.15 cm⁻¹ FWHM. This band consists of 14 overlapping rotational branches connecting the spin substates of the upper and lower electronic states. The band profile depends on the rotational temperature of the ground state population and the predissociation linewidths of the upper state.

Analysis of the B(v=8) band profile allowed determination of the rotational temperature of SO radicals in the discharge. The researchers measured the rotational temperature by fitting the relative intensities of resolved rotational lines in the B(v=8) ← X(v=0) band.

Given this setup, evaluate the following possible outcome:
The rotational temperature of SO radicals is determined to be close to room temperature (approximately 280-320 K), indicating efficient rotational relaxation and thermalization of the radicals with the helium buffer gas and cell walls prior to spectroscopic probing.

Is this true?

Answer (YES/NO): NO